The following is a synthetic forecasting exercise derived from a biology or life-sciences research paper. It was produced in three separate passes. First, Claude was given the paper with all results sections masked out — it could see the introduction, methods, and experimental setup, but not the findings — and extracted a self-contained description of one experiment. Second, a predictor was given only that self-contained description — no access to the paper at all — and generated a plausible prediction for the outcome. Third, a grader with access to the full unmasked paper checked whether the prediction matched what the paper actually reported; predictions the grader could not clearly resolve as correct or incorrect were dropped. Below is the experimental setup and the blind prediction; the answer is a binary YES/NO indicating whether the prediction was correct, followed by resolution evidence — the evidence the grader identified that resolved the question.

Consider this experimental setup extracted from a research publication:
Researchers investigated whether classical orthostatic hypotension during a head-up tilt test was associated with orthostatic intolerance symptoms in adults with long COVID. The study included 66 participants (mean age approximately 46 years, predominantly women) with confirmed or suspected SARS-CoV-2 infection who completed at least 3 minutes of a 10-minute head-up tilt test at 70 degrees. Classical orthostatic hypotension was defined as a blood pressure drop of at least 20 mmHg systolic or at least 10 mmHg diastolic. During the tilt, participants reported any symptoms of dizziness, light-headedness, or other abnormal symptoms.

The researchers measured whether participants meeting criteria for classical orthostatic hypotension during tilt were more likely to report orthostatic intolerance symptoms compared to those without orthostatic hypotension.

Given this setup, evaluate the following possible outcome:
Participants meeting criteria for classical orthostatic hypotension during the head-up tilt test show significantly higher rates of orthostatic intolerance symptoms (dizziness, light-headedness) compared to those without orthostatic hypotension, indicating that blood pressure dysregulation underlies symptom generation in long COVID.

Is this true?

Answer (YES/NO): NO